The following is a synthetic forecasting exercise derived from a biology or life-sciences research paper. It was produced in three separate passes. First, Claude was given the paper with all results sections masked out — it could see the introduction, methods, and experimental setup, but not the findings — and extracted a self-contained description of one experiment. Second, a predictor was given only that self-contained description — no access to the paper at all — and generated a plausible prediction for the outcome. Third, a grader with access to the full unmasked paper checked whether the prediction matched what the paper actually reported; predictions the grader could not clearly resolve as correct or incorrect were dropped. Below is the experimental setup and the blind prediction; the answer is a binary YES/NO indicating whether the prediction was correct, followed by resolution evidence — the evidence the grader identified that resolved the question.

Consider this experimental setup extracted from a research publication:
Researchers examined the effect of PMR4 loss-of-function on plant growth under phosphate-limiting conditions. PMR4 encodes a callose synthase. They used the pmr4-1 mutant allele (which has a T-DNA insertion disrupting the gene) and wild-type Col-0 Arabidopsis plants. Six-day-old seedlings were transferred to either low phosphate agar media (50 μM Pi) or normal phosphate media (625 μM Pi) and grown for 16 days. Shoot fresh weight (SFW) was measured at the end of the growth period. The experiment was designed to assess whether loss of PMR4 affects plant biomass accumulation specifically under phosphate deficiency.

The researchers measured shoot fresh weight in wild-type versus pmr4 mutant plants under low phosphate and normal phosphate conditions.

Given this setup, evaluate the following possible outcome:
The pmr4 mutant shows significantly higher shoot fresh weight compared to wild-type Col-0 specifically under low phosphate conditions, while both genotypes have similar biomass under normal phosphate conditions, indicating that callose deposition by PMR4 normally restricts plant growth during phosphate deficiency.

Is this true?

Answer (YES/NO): NO